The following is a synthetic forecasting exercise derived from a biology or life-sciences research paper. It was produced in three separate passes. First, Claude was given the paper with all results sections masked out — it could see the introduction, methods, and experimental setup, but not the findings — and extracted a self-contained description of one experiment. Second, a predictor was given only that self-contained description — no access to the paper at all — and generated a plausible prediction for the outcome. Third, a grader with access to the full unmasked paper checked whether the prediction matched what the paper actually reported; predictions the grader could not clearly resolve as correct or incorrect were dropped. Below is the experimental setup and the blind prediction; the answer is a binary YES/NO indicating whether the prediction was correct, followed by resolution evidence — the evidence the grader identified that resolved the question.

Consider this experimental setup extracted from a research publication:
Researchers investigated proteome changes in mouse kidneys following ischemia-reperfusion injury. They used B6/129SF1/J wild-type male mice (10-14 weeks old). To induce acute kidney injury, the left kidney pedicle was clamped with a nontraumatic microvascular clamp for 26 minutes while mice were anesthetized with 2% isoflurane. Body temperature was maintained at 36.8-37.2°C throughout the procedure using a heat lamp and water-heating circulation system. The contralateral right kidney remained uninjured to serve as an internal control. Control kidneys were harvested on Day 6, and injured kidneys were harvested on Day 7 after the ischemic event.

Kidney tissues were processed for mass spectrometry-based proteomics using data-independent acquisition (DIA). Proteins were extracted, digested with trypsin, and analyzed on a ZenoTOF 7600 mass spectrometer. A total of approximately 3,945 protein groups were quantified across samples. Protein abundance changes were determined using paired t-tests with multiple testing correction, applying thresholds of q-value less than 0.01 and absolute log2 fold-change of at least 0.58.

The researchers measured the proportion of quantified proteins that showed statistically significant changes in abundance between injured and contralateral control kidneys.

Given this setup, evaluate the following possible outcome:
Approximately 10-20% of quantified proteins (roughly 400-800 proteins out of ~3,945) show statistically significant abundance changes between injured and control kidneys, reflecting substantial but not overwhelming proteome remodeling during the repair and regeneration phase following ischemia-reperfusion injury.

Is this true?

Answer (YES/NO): NO